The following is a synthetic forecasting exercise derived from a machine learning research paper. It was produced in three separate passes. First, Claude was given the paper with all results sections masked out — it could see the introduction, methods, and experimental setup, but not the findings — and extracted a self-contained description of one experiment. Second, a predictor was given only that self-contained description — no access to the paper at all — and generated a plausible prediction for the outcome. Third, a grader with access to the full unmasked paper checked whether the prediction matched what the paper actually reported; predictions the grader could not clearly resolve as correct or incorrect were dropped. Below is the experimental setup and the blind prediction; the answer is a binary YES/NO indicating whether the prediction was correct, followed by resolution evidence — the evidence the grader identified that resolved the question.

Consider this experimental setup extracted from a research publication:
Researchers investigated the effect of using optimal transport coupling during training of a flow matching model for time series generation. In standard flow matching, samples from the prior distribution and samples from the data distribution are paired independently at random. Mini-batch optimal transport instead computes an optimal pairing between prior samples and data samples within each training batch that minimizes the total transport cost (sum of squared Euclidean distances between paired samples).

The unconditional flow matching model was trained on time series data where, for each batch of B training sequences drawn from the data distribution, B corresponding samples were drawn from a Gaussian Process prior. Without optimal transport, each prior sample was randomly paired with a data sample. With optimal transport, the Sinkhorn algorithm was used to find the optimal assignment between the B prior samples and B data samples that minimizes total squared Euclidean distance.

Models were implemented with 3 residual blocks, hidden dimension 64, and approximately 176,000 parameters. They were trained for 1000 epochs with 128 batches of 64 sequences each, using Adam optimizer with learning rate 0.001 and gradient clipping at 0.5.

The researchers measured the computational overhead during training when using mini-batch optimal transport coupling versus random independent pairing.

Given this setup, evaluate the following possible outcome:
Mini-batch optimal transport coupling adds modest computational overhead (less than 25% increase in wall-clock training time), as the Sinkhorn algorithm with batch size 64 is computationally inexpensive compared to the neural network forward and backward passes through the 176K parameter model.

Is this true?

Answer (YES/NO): NO